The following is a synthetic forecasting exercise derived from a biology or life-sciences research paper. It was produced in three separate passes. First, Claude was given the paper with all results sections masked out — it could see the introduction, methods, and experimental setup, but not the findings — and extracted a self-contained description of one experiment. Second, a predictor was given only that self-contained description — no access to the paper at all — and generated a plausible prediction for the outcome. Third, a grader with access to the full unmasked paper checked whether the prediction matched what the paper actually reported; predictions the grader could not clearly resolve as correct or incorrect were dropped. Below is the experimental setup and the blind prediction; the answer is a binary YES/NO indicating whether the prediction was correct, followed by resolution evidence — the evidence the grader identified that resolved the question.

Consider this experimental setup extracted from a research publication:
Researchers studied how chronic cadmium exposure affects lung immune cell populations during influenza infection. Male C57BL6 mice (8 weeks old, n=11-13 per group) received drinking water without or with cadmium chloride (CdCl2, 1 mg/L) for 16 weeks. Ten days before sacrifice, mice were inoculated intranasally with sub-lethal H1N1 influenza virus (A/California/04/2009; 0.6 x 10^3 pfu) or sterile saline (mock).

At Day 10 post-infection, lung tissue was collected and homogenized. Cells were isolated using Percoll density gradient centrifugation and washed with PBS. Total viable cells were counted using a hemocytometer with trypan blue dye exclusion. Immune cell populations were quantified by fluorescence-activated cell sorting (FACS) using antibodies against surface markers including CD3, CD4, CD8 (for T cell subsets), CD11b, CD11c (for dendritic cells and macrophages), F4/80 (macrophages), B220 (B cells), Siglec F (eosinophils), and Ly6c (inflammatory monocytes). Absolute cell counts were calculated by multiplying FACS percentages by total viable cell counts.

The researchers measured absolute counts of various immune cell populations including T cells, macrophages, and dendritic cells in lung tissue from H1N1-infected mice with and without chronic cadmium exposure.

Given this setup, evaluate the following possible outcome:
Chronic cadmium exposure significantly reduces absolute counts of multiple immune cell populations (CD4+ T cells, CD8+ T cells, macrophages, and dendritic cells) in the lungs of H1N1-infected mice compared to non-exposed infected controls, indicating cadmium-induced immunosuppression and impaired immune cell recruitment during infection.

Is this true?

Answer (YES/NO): NO